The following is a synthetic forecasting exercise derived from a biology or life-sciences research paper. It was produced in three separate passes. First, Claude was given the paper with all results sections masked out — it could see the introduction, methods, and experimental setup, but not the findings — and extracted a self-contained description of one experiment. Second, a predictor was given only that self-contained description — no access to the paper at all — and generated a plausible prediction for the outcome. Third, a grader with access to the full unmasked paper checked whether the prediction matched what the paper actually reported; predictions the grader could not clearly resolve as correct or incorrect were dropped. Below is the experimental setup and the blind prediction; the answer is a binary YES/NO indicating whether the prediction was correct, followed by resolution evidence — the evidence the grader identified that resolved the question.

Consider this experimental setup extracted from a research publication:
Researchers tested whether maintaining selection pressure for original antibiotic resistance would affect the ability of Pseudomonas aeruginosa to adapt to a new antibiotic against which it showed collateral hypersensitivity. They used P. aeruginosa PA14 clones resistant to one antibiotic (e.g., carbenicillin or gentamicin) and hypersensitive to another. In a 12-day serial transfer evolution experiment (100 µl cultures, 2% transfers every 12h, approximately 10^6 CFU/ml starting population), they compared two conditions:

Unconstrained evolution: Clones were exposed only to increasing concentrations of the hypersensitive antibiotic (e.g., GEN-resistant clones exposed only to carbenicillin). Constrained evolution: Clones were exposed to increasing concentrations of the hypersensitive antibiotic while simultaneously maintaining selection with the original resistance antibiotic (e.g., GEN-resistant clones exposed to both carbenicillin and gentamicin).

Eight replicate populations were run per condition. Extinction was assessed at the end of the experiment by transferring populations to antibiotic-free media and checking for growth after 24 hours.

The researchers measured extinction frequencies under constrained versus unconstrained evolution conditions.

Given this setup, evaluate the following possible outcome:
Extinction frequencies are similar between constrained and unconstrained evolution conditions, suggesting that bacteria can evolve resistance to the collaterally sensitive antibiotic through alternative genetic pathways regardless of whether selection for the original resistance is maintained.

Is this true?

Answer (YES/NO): NO